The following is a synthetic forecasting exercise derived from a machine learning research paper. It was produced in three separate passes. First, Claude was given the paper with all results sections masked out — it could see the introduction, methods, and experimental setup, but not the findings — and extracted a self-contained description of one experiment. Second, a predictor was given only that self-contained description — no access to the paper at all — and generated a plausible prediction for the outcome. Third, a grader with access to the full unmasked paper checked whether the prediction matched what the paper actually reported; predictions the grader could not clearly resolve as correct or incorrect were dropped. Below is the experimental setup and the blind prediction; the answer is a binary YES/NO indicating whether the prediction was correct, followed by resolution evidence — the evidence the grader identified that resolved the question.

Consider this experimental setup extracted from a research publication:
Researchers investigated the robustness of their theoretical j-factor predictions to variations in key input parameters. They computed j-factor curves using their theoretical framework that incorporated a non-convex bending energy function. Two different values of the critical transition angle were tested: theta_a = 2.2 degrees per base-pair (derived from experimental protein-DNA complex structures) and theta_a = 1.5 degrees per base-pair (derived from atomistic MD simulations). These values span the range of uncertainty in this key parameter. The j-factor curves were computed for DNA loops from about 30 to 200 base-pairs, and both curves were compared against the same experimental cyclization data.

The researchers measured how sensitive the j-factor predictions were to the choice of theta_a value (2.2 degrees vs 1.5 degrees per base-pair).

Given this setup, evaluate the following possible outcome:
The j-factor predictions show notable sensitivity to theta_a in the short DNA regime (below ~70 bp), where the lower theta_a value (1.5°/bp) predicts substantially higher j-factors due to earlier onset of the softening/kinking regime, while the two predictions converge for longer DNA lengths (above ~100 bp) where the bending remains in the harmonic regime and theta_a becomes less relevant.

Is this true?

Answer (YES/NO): NO